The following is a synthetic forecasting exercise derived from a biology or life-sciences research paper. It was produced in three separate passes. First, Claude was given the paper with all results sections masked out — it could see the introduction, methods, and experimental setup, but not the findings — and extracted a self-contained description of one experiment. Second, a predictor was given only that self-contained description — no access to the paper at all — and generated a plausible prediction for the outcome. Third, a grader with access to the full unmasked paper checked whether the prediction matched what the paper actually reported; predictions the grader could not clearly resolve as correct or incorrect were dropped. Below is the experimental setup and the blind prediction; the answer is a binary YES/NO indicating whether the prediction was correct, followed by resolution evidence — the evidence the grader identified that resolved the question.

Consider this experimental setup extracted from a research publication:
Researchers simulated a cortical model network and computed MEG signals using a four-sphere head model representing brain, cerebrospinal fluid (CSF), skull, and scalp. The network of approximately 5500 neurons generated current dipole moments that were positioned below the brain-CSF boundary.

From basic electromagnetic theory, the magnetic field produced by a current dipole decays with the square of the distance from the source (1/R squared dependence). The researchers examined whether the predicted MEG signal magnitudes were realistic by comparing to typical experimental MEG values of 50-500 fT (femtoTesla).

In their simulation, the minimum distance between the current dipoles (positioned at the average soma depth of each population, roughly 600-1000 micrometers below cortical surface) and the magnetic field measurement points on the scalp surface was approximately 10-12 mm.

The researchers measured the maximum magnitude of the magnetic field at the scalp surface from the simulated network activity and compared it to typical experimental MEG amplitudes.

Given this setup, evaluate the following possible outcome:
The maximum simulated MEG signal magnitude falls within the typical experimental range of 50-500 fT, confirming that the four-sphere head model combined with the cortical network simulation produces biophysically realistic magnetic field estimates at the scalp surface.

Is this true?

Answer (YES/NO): NO